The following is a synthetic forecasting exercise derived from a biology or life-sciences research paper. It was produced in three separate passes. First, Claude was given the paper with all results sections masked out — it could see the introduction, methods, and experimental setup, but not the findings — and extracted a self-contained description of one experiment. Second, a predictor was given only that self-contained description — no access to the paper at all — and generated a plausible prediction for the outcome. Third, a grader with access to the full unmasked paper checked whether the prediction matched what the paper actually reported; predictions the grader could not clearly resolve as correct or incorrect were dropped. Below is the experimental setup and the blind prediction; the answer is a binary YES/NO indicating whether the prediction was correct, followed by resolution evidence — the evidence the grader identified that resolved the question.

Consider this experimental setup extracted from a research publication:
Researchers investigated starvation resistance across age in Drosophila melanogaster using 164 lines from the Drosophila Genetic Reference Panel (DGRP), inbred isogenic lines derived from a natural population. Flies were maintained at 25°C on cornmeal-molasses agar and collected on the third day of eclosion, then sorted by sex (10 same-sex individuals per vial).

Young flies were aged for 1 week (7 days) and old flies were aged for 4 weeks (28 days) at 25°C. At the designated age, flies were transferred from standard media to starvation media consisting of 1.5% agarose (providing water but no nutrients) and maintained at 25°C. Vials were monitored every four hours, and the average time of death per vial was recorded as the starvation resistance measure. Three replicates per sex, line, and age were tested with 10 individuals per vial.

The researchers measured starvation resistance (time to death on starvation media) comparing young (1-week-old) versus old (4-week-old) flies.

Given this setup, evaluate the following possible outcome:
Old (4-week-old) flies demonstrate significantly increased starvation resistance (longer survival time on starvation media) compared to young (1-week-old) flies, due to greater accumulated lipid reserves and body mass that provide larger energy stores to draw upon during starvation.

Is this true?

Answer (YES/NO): NO